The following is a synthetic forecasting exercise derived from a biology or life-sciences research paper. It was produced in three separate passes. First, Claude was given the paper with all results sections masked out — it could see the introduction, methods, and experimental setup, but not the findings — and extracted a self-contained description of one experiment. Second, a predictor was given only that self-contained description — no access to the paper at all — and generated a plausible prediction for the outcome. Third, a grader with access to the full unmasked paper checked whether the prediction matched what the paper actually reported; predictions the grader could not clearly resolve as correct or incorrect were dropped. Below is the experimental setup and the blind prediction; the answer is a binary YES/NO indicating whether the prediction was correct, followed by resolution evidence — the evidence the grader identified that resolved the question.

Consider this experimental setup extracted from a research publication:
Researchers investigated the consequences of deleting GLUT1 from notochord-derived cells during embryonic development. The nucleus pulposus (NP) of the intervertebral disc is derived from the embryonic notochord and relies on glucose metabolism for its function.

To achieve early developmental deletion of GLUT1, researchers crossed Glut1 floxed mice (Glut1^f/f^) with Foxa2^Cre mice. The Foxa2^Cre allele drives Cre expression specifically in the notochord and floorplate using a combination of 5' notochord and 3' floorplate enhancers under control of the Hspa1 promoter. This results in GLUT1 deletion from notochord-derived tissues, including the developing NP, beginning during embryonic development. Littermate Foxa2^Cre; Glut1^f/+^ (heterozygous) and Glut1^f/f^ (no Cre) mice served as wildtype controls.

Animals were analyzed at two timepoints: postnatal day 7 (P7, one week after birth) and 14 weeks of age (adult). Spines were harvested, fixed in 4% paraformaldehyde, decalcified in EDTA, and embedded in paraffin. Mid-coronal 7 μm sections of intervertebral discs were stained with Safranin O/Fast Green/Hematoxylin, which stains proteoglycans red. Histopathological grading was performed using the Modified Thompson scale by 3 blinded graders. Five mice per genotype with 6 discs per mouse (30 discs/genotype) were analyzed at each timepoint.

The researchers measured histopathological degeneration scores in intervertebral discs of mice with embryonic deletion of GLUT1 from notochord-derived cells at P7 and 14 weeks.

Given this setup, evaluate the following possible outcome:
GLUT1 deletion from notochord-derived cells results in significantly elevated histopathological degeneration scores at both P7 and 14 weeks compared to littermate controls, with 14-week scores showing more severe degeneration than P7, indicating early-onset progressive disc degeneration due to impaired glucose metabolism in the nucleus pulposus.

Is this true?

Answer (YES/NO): NO